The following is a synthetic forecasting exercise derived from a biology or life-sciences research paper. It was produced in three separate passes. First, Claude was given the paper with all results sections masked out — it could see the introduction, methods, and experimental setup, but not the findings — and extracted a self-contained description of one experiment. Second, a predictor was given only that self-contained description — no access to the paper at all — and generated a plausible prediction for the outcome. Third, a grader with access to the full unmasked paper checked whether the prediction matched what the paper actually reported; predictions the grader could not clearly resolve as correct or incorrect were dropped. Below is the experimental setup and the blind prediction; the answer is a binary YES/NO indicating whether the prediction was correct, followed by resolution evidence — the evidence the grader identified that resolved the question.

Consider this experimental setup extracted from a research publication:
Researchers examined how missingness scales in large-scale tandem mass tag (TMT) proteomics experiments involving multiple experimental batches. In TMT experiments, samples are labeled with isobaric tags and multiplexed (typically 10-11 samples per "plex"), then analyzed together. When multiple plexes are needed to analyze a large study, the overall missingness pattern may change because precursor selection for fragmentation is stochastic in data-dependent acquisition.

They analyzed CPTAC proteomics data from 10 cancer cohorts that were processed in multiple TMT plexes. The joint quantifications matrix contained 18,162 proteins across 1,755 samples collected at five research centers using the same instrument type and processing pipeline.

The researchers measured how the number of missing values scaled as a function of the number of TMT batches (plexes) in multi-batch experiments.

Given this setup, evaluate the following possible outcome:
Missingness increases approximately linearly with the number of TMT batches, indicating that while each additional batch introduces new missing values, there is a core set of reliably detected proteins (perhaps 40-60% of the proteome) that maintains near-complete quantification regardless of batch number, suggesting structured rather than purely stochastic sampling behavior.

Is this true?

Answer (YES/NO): NO